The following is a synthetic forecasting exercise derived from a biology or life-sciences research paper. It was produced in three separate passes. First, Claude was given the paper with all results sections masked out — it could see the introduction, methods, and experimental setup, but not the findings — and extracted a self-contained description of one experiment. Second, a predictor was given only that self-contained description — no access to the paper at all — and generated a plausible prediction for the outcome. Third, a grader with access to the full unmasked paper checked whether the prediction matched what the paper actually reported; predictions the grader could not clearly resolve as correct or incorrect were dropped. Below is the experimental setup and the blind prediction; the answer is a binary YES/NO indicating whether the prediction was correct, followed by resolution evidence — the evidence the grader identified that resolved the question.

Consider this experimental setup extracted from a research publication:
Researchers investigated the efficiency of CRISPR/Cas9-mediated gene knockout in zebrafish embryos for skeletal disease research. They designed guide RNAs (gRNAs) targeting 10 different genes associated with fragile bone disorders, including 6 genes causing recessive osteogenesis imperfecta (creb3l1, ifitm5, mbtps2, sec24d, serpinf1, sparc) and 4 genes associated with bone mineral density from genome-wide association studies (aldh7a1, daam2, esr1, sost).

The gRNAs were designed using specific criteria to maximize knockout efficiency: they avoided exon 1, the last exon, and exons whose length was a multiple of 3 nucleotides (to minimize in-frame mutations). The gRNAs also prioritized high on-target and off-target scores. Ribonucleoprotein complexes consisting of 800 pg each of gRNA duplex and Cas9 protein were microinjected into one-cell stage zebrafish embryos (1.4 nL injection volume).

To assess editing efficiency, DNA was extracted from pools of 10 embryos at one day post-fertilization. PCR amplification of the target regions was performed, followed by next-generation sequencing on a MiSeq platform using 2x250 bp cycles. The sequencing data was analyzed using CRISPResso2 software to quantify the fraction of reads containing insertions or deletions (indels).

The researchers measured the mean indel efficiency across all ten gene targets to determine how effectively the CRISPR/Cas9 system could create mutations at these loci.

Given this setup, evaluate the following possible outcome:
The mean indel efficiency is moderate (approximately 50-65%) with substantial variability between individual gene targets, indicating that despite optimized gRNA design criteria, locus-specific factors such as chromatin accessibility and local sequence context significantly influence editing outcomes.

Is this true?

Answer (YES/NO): NO